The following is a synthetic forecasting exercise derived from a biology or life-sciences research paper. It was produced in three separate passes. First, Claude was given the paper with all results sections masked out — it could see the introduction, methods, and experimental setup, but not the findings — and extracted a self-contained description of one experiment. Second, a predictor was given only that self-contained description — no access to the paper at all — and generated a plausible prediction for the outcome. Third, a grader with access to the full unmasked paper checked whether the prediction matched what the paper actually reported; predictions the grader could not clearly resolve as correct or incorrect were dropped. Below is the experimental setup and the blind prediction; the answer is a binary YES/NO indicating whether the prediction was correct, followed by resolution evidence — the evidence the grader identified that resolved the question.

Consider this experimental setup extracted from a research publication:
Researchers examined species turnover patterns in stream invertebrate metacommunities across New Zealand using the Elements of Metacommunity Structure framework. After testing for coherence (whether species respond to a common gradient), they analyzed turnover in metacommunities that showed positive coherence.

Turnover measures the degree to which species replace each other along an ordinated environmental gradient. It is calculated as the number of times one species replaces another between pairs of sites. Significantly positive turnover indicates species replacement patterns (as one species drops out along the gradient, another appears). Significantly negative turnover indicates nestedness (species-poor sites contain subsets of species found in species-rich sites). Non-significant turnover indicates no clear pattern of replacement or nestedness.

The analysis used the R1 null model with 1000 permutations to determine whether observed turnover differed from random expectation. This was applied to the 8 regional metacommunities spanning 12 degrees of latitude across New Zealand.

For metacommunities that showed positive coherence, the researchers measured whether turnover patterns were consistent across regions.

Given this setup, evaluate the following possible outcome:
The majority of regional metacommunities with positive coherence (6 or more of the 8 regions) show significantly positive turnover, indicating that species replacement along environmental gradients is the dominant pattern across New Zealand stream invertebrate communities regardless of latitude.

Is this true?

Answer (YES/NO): NO